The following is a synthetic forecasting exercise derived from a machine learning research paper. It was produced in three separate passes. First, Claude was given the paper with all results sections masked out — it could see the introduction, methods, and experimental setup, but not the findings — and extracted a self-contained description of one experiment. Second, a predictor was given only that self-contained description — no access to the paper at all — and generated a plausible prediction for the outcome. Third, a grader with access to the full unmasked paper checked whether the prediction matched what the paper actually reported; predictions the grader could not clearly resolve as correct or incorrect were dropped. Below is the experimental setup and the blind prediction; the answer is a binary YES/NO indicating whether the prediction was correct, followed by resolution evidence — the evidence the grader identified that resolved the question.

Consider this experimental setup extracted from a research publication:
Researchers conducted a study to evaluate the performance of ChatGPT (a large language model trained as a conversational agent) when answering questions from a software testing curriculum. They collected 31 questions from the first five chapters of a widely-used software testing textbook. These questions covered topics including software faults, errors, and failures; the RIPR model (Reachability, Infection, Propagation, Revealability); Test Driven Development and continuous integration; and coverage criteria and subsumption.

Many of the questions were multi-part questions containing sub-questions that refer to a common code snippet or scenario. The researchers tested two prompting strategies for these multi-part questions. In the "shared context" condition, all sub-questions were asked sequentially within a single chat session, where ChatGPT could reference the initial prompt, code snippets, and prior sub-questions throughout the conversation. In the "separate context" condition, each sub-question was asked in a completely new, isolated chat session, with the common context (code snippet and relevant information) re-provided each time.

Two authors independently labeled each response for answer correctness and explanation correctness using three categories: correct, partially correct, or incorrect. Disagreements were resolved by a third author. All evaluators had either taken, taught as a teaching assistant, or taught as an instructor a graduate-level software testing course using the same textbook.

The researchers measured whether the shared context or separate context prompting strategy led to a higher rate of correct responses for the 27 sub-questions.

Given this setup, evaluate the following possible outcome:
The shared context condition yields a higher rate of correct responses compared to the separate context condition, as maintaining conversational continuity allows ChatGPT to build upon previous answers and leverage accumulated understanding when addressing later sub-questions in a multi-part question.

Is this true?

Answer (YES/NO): YES